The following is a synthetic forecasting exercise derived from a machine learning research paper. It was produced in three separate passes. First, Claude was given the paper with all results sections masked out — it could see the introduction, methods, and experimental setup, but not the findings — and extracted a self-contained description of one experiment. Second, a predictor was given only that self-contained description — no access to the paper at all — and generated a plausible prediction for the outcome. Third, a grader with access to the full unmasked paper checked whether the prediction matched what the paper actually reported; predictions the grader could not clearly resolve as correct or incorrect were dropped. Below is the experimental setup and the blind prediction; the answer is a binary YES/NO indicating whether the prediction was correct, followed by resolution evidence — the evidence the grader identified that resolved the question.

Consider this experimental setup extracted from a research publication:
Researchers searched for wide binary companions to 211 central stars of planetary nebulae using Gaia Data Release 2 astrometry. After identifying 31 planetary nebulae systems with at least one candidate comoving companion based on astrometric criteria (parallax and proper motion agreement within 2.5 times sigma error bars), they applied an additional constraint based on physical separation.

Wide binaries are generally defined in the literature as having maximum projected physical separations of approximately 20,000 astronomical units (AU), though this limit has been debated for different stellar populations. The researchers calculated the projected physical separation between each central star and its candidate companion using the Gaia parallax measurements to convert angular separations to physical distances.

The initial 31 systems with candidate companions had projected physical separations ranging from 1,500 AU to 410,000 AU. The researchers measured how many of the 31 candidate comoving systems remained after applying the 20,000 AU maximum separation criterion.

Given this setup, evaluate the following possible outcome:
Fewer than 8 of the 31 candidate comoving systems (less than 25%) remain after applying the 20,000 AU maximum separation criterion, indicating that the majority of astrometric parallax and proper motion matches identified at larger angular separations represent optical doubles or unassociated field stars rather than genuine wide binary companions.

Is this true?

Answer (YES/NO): NO